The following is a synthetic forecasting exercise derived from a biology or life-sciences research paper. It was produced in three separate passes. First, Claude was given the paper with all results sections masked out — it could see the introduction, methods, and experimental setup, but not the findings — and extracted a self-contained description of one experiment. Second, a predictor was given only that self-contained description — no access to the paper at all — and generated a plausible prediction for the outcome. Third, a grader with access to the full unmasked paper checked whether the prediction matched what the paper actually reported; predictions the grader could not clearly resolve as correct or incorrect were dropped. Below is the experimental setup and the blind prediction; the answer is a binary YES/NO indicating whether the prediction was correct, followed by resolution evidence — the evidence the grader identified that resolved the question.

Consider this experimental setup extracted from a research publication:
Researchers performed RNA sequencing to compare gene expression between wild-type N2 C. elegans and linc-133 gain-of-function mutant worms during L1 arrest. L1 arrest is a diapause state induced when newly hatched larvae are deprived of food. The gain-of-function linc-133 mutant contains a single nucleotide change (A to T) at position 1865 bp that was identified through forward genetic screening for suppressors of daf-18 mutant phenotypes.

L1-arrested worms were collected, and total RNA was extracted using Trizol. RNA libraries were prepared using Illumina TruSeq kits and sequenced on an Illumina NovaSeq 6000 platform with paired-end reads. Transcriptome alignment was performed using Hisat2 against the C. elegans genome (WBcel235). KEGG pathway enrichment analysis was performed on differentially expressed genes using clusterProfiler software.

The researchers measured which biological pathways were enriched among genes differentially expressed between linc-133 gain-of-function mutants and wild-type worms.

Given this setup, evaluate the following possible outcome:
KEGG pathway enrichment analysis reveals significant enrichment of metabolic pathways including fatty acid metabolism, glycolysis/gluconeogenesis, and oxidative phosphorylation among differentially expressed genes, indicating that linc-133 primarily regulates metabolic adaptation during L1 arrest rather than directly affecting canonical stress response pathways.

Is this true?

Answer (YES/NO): NO